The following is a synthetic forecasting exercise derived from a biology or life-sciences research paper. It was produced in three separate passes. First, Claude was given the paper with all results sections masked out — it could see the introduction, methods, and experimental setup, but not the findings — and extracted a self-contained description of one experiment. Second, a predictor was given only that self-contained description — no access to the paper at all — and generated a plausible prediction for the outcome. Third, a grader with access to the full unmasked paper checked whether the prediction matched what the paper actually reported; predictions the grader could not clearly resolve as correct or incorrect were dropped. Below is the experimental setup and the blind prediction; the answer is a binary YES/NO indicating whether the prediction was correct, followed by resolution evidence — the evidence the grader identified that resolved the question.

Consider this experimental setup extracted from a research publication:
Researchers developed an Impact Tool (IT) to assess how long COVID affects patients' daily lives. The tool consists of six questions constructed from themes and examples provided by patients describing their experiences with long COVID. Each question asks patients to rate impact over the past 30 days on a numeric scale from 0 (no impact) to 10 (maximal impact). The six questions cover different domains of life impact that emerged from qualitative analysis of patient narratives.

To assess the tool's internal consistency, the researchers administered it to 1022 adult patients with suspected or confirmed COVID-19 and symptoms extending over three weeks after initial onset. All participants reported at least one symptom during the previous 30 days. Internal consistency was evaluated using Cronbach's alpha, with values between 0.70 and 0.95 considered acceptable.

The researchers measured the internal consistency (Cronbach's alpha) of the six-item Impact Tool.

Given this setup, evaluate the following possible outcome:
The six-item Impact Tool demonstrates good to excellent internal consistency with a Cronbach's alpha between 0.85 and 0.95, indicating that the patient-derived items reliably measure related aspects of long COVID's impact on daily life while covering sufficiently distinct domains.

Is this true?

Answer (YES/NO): YES